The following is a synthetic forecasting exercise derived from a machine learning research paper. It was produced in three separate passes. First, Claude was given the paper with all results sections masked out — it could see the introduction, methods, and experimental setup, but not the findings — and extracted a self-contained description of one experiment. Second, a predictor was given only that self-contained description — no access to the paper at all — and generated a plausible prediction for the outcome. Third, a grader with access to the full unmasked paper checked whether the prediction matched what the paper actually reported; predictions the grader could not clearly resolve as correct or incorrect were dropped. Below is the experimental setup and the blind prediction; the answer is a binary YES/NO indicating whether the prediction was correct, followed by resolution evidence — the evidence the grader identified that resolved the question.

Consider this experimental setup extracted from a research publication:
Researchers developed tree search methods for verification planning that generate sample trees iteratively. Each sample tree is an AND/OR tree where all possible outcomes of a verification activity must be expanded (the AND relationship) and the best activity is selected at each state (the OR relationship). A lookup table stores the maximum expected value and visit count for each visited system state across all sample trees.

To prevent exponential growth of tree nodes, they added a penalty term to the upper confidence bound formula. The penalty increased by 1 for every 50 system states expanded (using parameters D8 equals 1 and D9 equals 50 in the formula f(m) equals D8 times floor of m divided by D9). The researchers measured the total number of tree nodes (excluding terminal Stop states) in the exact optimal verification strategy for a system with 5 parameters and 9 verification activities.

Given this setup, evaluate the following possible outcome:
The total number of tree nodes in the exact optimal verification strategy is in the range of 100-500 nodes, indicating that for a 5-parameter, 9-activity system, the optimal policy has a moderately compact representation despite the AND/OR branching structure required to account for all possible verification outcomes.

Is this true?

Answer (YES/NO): NO